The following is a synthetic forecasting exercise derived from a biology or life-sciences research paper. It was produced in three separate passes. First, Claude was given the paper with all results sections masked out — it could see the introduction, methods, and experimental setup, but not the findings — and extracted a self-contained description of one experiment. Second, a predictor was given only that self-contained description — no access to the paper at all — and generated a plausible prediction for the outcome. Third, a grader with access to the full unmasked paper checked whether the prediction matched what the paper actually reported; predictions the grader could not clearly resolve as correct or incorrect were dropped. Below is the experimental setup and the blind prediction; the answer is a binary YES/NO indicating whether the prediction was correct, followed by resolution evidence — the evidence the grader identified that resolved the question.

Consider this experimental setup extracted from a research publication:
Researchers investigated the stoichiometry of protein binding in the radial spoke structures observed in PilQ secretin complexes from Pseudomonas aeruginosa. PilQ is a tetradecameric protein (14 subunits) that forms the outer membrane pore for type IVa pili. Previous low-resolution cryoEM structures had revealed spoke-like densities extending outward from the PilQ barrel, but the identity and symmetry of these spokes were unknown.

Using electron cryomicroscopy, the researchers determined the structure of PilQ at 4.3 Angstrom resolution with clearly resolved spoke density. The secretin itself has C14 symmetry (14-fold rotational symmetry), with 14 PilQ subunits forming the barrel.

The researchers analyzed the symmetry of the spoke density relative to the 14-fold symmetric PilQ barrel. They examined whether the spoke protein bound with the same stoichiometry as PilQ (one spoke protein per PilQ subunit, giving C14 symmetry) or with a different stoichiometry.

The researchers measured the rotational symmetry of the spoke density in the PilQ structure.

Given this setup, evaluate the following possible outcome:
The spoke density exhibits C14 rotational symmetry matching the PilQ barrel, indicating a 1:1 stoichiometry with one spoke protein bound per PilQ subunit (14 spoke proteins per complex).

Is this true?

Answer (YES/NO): NO